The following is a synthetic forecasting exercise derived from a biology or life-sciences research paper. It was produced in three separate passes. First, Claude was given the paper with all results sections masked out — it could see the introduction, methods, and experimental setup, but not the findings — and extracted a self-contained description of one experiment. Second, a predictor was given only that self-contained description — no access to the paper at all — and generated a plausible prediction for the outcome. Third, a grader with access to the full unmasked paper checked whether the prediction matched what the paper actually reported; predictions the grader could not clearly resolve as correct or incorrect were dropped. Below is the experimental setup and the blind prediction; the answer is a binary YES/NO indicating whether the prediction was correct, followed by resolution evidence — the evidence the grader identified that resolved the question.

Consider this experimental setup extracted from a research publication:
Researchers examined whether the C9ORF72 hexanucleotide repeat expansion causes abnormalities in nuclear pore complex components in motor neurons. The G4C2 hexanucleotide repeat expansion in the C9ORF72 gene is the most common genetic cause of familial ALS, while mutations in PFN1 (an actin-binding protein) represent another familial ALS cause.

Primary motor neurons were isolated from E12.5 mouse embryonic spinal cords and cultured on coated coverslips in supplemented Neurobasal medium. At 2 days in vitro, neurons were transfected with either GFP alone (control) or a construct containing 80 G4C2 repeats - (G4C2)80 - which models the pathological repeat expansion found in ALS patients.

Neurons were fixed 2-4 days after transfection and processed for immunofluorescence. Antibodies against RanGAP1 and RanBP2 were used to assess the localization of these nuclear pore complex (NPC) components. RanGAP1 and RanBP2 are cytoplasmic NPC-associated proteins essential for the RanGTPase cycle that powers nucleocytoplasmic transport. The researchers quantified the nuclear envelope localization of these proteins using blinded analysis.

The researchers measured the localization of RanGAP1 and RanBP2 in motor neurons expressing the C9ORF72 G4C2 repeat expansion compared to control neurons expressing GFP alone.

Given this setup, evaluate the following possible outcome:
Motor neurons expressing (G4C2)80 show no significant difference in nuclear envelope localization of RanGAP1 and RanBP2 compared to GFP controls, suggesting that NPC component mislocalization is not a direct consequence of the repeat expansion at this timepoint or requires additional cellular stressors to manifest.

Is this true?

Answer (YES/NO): NO